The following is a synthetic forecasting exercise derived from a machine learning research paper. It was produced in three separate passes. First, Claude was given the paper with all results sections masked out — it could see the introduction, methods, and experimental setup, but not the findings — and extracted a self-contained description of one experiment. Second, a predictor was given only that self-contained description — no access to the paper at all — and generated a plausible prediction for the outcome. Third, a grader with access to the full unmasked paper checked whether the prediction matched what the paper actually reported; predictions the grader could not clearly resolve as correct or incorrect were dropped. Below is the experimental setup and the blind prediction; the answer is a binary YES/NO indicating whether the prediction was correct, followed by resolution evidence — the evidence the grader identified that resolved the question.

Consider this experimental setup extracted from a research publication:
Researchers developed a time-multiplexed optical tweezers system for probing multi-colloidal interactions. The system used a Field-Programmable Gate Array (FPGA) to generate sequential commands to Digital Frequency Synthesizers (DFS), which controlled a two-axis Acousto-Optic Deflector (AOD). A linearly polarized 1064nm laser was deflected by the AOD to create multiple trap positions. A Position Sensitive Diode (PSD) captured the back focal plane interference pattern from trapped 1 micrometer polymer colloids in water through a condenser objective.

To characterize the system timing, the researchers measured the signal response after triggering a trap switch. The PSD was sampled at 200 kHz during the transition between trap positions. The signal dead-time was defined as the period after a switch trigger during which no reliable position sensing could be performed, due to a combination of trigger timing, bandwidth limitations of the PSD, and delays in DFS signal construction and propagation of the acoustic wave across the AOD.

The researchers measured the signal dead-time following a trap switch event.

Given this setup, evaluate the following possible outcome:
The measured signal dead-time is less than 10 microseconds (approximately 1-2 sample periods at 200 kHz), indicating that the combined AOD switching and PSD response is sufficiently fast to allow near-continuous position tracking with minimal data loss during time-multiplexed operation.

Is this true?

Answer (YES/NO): NO